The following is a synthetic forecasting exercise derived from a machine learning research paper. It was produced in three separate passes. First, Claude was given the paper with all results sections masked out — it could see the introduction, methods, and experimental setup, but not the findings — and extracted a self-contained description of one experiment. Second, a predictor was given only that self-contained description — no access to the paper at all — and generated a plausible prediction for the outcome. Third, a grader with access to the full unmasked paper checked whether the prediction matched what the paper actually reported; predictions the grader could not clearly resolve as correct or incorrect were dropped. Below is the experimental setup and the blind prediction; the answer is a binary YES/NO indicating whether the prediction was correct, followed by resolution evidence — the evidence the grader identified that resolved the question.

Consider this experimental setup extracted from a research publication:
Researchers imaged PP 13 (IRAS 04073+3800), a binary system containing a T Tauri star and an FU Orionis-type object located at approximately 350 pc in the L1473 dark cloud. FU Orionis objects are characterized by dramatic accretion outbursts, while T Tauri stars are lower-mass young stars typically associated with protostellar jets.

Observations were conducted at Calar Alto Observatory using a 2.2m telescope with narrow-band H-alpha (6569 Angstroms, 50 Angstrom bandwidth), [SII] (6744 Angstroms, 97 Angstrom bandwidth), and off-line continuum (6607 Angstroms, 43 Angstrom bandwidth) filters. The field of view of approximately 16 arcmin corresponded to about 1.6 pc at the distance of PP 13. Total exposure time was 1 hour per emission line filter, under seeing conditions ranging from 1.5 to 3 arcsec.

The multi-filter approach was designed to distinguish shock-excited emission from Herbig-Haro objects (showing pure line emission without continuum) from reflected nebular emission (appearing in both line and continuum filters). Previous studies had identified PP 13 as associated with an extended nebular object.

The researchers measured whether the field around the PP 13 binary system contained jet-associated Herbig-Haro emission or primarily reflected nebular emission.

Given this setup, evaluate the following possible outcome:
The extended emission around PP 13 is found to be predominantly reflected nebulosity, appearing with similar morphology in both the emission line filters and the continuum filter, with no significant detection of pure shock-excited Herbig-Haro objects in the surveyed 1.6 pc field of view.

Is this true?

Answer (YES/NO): NO